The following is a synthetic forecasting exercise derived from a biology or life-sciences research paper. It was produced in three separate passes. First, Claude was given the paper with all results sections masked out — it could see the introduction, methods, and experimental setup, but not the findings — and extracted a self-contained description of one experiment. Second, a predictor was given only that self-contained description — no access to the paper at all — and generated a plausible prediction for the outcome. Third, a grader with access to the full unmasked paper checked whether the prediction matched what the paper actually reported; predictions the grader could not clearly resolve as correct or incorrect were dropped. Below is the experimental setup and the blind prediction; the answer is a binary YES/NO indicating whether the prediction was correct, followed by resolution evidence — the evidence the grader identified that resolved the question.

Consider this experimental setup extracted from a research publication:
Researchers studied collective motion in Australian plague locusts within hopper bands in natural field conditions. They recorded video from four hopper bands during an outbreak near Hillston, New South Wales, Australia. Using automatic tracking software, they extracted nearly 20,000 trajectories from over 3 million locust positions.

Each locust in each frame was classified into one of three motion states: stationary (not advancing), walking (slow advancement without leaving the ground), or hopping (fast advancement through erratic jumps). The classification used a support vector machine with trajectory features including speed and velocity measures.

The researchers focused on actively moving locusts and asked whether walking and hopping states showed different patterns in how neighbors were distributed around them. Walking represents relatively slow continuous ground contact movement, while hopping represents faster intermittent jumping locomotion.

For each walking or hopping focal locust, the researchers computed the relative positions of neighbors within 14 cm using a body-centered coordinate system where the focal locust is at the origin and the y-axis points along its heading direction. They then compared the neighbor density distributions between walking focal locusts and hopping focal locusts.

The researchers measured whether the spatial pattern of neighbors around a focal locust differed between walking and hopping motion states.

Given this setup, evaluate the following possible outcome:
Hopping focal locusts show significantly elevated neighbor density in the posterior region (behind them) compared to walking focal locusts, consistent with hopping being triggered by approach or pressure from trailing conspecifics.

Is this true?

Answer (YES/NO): NO